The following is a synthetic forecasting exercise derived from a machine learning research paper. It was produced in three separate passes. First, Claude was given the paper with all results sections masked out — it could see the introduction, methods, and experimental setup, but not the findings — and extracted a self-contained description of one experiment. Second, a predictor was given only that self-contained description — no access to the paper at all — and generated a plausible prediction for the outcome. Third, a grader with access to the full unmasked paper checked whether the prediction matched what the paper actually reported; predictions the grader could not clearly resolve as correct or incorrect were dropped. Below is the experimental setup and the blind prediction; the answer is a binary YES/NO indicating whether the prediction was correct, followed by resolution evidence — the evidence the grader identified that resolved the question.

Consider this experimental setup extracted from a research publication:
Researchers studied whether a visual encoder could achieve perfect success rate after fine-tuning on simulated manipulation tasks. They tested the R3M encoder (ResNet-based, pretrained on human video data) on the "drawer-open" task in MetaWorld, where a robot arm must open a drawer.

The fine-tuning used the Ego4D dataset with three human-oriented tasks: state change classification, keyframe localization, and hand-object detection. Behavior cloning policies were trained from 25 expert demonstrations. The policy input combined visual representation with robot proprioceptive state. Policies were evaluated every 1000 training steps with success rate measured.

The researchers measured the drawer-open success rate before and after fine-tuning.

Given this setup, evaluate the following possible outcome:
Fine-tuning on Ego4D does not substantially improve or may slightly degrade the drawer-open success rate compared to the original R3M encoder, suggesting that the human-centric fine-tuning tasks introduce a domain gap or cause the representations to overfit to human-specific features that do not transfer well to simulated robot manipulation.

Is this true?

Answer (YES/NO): NO